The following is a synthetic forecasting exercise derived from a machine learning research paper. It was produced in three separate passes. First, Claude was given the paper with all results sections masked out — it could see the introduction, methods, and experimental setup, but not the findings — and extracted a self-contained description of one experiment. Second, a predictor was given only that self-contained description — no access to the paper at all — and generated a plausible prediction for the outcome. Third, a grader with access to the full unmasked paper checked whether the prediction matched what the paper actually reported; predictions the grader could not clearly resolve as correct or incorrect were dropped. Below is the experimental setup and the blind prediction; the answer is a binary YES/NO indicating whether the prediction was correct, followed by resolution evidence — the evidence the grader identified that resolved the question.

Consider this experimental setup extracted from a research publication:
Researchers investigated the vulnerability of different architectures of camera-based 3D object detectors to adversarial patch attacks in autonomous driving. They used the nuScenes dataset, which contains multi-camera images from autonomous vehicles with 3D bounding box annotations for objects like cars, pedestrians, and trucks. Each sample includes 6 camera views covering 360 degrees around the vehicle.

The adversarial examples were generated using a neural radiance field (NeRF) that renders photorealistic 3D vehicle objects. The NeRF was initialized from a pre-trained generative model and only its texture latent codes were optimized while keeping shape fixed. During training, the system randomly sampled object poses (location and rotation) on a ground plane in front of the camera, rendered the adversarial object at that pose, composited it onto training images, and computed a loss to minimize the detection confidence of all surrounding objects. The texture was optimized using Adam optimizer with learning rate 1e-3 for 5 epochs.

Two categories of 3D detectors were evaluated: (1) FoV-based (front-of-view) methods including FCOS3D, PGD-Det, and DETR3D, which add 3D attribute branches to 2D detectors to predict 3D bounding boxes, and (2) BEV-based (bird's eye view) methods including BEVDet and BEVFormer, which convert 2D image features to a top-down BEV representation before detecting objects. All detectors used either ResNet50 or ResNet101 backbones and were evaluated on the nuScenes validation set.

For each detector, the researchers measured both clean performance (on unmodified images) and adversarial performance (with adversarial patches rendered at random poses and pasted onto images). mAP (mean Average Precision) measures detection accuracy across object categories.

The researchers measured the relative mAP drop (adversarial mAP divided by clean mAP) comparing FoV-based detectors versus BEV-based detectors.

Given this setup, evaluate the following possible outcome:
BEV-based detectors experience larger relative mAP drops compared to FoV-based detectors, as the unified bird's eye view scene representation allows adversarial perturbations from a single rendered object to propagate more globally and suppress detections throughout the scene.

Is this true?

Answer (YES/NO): NO